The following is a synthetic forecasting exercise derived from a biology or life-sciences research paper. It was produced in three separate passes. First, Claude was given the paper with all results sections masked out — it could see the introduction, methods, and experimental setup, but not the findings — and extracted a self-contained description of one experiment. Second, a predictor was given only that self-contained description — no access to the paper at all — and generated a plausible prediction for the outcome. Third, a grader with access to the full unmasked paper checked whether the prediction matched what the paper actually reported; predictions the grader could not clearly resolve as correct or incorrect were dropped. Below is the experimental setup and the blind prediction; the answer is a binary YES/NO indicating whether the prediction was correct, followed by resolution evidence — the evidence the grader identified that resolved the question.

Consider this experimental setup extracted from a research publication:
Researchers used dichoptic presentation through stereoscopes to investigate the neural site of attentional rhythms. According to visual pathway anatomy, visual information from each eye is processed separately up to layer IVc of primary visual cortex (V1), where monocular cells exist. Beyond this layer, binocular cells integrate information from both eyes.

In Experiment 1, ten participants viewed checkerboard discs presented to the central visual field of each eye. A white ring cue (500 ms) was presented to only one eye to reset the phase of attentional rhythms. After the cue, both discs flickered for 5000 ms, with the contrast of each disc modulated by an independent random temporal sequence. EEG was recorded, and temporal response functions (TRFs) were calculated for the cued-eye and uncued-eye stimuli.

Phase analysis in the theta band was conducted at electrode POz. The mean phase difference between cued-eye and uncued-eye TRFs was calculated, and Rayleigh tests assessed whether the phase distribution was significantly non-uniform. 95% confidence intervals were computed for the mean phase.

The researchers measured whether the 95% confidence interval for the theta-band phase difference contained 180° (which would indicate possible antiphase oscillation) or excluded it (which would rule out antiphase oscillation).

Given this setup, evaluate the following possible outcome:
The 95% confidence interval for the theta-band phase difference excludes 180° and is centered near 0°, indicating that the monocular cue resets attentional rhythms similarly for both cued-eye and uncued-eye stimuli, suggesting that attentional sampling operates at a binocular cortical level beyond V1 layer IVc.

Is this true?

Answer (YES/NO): YES